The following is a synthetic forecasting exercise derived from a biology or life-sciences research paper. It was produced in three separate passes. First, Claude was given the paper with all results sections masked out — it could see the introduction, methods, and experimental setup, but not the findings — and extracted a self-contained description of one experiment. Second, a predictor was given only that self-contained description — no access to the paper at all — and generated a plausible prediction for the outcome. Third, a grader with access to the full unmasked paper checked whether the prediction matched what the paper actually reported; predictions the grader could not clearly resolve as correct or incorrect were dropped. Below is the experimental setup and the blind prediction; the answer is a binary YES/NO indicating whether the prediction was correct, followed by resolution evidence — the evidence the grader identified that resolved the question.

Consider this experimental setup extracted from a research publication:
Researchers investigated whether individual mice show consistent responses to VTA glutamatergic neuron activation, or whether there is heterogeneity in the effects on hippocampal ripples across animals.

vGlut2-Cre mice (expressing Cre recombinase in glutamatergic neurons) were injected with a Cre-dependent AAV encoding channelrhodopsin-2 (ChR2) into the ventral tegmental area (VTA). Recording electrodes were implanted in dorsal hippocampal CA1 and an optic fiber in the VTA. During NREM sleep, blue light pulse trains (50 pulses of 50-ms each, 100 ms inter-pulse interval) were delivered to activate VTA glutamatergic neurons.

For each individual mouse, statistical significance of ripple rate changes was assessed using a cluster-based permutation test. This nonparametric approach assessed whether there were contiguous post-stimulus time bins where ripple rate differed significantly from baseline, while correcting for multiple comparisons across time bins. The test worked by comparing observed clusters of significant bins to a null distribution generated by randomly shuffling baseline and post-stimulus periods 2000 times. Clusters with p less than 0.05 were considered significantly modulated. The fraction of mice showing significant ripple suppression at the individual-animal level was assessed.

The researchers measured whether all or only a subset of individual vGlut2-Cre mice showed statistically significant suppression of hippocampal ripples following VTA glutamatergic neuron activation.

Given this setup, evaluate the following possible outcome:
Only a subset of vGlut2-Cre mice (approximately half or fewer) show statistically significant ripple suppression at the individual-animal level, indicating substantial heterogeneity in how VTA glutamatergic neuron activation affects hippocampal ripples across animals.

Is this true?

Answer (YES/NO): NO